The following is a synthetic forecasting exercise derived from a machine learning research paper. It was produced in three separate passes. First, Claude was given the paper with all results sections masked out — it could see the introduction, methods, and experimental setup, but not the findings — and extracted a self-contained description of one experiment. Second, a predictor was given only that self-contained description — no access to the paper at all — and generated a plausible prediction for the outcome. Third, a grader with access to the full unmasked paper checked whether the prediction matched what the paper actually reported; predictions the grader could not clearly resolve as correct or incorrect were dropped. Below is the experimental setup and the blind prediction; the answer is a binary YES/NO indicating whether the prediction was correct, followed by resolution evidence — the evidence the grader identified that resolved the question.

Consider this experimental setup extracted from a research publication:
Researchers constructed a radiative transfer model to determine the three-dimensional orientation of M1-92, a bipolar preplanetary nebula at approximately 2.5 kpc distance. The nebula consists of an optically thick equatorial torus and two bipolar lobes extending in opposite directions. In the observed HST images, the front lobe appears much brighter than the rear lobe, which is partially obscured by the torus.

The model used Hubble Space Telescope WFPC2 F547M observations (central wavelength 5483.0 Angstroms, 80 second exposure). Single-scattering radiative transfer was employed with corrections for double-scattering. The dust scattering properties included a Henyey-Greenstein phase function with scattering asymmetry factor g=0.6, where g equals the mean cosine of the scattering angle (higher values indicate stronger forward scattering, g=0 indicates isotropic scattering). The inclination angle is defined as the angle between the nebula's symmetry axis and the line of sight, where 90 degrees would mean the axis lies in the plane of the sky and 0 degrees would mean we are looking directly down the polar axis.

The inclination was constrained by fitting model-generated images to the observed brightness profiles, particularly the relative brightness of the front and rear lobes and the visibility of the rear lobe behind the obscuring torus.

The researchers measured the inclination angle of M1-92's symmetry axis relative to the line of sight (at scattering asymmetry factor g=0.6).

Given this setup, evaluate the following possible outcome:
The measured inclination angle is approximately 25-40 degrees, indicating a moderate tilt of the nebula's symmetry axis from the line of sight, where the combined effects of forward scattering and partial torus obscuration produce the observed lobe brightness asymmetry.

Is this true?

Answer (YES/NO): NO